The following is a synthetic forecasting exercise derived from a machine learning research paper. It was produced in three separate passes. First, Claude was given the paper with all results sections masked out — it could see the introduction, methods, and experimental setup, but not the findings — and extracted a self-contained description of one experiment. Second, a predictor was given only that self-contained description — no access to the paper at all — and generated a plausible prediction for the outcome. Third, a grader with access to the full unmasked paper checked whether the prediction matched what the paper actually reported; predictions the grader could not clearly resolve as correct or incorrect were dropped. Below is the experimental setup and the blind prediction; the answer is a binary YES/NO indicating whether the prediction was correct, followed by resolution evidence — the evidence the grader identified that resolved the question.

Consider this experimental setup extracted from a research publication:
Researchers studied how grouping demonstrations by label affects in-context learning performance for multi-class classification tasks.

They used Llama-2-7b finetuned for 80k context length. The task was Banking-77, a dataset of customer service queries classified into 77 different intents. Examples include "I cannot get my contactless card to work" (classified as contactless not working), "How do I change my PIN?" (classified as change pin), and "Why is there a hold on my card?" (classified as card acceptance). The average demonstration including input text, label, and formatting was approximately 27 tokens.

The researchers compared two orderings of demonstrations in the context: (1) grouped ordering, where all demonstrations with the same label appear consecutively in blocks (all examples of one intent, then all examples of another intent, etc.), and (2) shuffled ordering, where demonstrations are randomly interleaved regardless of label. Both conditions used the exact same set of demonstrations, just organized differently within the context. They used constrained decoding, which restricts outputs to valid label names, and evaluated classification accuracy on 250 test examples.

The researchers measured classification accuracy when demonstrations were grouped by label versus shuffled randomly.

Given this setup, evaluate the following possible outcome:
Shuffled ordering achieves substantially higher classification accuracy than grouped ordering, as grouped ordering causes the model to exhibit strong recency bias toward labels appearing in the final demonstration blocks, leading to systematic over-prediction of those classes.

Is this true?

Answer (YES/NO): NO